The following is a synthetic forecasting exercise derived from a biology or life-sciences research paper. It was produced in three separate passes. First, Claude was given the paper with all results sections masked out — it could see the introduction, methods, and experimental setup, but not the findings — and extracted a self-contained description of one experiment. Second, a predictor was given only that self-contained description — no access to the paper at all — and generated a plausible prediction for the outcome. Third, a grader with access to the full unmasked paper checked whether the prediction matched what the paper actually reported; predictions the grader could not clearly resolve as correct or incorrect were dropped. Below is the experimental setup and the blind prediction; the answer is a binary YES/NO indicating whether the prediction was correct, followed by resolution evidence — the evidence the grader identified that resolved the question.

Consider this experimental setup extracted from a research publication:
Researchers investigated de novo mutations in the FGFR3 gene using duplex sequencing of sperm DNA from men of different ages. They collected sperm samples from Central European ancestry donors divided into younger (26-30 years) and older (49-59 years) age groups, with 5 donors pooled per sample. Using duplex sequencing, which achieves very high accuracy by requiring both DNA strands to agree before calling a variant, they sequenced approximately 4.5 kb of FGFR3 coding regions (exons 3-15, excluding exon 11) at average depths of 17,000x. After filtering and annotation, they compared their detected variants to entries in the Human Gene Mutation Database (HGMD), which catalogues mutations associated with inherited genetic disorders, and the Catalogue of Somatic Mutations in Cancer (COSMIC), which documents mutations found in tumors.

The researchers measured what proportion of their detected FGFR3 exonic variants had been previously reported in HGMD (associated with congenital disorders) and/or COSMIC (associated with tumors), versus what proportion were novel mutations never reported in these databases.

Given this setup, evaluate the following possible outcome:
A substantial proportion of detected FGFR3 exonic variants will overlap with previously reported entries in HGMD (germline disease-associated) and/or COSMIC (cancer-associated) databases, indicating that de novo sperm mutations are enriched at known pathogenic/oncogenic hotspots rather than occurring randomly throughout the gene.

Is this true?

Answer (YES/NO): YES